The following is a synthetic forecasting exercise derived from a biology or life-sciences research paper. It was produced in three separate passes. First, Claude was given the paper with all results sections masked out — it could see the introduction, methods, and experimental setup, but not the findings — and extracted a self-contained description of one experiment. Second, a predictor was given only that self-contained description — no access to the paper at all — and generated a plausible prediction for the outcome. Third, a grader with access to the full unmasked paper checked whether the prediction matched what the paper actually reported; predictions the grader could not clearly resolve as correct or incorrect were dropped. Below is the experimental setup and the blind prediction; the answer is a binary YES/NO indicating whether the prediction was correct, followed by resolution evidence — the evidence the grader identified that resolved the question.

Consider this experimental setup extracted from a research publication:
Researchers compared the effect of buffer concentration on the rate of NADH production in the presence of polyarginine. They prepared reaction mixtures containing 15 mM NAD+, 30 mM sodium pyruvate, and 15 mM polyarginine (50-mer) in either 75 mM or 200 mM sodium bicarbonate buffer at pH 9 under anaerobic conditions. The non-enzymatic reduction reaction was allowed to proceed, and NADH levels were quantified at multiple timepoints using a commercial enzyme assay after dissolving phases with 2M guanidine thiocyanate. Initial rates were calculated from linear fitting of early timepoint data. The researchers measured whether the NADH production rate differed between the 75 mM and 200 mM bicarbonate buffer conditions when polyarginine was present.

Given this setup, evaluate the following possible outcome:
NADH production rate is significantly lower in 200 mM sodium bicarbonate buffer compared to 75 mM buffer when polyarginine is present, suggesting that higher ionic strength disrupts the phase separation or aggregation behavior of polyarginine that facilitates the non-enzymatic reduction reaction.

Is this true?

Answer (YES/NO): YES